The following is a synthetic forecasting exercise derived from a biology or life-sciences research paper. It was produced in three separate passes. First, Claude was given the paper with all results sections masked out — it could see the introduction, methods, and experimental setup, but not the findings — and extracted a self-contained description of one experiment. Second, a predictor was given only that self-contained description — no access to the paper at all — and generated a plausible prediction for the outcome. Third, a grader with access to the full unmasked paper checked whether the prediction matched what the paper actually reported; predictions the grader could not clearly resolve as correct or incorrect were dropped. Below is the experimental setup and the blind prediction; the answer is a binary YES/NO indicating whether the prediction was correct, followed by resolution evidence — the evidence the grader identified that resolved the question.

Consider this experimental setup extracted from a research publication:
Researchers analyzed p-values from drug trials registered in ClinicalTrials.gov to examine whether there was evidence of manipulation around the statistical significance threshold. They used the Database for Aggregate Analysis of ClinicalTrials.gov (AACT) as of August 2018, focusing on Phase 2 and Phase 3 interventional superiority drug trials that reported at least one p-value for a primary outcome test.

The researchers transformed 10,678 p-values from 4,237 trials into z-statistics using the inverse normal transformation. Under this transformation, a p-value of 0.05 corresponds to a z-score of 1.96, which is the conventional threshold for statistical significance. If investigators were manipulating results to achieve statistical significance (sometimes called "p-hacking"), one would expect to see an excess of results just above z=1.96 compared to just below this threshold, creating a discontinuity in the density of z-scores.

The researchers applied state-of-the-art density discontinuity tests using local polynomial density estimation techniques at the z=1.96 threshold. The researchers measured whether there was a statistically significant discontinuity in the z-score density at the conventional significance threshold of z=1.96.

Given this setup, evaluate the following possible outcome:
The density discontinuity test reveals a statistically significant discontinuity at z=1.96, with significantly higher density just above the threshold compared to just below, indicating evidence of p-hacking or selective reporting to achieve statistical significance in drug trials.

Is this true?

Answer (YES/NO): YES